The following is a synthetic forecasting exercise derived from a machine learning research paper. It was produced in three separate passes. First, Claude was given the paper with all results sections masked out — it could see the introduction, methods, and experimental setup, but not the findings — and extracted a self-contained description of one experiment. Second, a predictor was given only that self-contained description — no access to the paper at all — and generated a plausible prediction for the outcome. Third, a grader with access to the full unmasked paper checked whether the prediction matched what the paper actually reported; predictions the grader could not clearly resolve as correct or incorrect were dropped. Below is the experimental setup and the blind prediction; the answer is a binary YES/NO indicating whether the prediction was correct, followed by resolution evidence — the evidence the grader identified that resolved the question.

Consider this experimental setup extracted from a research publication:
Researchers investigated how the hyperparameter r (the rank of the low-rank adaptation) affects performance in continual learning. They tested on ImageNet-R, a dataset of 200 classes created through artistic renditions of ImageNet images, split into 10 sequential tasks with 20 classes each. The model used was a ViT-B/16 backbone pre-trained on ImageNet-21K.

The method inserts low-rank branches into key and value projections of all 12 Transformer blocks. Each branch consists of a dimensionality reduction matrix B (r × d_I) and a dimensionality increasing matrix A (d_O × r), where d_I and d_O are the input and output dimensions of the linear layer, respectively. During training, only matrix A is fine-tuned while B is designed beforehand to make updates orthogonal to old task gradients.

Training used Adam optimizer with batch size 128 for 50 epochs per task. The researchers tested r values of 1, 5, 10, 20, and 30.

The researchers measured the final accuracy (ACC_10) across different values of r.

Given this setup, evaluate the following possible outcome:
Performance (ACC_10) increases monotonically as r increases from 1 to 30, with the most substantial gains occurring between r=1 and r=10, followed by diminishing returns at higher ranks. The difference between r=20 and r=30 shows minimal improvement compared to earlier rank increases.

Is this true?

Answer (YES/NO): NO